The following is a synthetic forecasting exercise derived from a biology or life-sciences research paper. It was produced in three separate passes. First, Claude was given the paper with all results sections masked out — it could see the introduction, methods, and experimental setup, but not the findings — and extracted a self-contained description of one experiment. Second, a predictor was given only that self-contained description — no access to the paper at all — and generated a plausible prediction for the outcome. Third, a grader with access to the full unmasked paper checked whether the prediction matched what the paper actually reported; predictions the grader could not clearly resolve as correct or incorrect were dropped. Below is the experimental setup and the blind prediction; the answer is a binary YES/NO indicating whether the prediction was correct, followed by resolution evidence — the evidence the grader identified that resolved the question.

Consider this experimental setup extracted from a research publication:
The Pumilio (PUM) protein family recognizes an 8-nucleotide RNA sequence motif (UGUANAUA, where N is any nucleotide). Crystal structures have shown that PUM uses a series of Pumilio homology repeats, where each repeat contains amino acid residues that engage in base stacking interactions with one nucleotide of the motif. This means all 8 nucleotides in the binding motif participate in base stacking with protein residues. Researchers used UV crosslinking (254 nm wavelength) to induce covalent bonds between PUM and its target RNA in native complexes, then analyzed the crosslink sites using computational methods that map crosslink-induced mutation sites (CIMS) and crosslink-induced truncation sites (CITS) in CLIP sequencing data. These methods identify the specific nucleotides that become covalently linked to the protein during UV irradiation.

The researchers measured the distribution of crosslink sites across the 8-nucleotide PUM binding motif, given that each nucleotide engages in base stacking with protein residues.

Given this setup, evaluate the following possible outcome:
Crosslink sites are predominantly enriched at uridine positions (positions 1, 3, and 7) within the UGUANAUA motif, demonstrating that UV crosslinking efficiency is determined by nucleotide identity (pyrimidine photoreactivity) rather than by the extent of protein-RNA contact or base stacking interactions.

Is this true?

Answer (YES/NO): NO